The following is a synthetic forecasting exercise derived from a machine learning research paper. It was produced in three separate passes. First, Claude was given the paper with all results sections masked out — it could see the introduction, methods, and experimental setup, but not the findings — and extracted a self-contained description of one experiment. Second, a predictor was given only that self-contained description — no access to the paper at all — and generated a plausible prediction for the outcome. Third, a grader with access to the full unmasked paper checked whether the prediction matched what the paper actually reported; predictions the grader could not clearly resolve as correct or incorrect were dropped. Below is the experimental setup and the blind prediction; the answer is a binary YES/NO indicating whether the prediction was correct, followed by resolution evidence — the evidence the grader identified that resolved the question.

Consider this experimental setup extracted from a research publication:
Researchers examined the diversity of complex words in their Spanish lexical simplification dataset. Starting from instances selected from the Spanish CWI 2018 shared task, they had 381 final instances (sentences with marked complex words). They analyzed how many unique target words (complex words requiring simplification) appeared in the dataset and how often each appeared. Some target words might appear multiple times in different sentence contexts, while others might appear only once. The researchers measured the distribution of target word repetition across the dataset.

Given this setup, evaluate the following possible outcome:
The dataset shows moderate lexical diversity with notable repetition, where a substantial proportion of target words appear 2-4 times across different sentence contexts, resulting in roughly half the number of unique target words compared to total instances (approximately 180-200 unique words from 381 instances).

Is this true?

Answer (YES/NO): NO